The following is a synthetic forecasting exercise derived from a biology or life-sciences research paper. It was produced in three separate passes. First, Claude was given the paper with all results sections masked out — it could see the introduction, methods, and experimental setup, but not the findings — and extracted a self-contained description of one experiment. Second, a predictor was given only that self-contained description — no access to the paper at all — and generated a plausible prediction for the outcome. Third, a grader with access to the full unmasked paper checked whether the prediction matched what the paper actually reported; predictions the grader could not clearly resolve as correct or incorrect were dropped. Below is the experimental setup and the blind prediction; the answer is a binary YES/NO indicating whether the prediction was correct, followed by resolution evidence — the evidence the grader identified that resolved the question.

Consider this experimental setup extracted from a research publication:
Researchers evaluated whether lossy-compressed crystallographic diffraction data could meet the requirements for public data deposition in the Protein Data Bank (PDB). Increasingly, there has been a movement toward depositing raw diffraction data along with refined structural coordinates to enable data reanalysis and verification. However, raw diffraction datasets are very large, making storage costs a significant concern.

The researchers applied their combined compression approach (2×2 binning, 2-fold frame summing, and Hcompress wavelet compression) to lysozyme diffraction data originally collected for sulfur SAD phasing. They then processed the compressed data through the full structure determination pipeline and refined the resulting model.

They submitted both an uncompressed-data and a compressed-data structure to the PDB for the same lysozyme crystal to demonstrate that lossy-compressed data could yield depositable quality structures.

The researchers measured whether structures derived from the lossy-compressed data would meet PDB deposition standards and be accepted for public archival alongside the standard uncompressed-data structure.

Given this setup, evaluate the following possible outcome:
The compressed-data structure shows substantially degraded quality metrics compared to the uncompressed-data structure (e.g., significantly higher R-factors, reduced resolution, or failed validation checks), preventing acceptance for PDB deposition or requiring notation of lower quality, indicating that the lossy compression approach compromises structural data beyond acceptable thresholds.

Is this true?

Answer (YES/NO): NO